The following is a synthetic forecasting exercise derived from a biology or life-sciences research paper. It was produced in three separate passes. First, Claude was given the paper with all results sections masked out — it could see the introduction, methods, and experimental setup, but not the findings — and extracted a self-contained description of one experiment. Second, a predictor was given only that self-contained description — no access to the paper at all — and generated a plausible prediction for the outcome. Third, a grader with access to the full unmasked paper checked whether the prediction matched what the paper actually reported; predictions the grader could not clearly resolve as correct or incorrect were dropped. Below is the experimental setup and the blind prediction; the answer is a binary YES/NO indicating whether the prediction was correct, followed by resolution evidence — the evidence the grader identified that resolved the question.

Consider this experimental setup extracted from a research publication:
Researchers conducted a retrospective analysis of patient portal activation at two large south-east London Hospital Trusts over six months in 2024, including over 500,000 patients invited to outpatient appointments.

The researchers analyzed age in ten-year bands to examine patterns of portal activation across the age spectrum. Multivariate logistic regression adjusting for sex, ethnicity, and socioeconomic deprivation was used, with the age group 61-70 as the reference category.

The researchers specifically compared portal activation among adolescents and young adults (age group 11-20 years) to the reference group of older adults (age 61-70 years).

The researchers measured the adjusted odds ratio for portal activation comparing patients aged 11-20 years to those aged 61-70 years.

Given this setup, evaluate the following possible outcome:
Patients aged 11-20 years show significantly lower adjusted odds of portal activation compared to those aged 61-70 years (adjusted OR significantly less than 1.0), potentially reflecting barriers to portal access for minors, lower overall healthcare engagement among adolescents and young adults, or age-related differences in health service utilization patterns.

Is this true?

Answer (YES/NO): YES